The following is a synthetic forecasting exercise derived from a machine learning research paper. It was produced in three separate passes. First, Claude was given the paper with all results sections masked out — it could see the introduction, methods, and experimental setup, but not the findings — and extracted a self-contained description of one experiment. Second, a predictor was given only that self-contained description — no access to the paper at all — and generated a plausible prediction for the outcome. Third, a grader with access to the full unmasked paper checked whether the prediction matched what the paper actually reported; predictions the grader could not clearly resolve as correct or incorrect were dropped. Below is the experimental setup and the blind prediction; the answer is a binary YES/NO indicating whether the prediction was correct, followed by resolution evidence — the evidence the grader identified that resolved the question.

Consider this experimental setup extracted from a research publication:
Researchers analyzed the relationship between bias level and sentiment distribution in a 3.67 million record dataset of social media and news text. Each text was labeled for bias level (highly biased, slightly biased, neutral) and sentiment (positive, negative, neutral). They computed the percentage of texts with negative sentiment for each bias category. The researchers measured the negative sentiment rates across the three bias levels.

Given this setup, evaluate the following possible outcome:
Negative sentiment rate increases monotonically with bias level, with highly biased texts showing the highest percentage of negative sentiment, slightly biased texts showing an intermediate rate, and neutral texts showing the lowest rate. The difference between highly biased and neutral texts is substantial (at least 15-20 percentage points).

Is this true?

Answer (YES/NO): YES